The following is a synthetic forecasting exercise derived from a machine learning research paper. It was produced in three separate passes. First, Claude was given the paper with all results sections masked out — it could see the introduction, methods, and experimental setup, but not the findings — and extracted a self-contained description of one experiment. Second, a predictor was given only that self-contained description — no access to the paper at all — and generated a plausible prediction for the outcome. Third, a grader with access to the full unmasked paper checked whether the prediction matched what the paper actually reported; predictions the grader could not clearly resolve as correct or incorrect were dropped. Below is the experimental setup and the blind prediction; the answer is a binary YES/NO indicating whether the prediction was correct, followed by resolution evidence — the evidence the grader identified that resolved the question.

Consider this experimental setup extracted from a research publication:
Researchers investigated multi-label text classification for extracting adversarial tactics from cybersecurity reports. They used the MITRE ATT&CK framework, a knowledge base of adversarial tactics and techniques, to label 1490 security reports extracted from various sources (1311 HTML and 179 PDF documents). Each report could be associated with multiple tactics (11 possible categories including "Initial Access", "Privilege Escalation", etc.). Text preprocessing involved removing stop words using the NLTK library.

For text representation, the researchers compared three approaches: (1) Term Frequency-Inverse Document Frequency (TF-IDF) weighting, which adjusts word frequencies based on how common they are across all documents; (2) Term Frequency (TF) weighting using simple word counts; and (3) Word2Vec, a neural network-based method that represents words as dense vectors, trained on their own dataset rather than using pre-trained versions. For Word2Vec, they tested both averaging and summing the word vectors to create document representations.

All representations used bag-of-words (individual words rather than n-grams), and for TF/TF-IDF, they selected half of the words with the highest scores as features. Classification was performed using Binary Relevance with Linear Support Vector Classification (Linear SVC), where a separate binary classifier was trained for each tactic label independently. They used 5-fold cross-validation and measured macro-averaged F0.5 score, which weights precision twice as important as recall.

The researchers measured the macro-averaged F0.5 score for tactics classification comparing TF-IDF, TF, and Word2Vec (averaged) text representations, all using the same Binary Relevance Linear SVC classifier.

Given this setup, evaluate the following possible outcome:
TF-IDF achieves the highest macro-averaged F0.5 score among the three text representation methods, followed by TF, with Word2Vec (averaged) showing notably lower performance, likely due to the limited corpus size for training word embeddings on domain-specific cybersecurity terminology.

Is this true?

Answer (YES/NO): YES